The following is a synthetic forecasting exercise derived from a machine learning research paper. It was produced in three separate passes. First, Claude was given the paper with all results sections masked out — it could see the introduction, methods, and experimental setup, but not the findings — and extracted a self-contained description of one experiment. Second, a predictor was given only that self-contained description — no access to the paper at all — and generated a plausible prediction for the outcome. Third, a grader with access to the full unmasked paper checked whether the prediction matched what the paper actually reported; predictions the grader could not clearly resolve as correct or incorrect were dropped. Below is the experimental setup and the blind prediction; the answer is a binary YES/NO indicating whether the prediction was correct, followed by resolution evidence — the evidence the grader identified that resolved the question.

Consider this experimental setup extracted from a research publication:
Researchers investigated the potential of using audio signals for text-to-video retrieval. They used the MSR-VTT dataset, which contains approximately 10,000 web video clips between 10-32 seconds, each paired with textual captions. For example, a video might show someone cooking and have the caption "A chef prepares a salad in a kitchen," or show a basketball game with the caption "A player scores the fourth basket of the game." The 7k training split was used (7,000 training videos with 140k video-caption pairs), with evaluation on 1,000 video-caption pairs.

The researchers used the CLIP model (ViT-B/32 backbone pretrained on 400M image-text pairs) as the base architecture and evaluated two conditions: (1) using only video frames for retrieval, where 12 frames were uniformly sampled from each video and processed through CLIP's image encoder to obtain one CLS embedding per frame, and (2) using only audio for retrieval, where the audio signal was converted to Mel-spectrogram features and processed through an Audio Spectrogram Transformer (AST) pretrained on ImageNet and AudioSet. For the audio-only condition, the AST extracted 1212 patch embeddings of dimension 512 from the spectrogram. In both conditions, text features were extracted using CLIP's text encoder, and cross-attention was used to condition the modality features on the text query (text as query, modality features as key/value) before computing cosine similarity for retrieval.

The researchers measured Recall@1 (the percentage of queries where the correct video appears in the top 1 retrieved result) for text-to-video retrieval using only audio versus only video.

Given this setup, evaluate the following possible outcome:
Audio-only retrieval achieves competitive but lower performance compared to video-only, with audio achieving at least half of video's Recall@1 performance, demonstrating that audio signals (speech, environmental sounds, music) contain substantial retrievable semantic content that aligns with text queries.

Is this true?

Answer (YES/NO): NO